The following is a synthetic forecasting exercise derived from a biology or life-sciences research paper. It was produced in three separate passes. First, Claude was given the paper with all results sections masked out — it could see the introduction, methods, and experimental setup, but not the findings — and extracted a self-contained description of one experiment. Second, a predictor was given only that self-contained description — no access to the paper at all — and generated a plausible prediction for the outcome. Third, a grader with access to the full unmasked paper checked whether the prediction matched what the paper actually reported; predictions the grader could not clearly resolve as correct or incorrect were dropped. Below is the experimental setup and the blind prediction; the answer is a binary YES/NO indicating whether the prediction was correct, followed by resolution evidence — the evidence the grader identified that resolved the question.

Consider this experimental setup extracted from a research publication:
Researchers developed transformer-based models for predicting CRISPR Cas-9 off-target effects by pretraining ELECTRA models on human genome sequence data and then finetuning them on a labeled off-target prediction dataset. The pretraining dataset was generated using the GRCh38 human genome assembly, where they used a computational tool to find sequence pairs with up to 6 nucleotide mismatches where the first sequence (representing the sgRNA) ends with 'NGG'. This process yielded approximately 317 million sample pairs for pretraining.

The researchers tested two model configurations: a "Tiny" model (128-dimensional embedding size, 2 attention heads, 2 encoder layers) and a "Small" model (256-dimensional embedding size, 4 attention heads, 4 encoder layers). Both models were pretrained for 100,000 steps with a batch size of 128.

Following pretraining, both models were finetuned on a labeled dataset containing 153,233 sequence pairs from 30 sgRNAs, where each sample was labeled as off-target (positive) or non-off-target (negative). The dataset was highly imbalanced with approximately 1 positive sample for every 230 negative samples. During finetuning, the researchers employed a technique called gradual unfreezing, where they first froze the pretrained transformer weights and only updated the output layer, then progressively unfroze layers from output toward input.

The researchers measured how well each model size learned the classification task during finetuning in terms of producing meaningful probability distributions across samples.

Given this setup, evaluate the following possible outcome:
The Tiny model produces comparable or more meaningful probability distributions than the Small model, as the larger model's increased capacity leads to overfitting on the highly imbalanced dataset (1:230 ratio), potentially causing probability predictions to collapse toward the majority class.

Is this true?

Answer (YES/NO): YES